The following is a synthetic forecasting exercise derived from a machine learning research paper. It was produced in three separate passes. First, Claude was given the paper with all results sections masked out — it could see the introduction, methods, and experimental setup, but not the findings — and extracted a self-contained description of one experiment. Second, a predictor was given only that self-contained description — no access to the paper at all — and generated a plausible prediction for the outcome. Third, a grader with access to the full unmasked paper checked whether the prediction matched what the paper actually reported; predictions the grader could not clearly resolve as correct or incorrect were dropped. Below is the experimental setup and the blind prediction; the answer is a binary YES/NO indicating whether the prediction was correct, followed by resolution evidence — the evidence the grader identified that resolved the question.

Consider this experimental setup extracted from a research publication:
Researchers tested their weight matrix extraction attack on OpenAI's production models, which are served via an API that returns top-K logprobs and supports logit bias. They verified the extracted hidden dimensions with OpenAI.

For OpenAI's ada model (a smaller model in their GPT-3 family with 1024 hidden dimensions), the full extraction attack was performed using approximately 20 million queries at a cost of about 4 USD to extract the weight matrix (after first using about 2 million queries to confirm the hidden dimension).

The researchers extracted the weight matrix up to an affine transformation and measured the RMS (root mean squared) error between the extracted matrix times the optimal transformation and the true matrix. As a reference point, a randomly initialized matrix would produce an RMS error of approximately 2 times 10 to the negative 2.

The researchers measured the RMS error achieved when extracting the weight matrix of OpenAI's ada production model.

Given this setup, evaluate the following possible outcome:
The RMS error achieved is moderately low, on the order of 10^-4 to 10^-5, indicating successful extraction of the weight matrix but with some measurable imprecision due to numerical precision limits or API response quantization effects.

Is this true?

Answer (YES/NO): YES